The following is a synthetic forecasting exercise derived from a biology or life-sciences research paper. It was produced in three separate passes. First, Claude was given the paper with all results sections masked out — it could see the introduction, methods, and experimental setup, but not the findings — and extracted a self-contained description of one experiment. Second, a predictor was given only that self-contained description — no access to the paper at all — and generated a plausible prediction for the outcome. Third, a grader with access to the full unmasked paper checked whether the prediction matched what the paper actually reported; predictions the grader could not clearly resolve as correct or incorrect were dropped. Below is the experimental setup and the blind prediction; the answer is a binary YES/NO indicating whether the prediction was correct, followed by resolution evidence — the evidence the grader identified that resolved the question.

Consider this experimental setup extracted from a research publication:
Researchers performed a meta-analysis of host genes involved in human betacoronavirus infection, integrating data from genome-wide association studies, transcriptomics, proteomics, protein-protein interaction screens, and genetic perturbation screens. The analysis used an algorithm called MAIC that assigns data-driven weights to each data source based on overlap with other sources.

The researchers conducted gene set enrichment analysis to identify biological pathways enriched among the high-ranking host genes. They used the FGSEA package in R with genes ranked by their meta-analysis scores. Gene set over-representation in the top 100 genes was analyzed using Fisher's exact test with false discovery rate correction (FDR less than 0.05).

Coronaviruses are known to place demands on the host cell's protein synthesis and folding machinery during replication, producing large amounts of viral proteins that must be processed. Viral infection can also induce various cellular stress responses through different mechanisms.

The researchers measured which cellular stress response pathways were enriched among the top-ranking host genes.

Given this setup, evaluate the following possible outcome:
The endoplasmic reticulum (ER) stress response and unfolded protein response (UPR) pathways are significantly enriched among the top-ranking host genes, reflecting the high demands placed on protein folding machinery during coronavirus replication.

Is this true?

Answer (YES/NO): YES